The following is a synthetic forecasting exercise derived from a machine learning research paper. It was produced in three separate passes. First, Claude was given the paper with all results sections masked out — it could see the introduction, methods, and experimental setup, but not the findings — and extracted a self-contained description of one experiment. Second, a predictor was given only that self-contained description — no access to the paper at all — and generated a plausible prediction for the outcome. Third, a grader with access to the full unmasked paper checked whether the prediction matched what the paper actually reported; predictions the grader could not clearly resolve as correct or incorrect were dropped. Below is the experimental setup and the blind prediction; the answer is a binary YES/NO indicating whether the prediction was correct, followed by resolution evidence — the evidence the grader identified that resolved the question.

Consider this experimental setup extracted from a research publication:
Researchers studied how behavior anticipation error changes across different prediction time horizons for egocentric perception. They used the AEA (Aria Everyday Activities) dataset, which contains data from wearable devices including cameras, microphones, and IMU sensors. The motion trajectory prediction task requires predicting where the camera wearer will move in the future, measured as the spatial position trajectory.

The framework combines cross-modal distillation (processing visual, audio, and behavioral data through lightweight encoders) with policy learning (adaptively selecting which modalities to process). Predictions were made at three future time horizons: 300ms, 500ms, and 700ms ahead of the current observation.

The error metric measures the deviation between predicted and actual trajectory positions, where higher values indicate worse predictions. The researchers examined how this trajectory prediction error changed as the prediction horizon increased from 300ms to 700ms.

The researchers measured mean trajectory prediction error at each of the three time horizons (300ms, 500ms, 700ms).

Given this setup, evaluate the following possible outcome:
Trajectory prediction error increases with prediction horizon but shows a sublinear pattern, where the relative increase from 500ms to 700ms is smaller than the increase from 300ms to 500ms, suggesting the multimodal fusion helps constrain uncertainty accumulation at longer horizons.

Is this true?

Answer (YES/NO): YES